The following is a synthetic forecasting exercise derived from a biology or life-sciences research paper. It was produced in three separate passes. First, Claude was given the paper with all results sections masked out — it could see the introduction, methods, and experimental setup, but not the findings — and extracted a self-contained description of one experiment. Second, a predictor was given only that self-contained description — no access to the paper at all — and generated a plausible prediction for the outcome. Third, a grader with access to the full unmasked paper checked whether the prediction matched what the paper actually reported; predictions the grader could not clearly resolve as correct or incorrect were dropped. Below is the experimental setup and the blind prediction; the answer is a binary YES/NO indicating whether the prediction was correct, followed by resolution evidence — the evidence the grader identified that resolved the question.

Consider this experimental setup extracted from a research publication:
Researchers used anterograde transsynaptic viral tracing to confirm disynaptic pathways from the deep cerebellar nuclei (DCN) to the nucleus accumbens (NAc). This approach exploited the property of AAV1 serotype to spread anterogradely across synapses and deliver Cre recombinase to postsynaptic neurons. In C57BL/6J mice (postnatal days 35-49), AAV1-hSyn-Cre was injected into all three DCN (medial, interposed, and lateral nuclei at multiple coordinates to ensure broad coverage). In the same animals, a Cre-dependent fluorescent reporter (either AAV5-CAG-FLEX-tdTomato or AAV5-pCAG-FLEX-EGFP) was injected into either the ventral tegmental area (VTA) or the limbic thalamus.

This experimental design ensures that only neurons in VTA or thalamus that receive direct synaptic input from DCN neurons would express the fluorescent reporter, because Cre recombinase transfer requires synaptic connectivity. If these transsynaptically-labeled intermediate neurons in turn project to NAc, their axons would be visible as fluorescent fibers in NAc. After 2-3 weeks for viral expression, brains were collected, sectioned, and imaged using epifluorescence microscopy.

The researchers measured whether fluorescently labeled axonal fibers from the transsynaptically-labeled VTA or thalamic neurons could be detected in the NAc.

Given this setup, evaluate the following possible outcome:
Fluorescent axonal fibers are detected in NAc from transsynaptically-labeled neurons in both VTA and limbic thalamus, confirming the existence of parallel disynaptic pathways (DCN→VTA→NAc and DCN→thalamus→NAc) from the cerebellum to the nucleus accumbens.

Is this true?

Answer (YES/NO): YES